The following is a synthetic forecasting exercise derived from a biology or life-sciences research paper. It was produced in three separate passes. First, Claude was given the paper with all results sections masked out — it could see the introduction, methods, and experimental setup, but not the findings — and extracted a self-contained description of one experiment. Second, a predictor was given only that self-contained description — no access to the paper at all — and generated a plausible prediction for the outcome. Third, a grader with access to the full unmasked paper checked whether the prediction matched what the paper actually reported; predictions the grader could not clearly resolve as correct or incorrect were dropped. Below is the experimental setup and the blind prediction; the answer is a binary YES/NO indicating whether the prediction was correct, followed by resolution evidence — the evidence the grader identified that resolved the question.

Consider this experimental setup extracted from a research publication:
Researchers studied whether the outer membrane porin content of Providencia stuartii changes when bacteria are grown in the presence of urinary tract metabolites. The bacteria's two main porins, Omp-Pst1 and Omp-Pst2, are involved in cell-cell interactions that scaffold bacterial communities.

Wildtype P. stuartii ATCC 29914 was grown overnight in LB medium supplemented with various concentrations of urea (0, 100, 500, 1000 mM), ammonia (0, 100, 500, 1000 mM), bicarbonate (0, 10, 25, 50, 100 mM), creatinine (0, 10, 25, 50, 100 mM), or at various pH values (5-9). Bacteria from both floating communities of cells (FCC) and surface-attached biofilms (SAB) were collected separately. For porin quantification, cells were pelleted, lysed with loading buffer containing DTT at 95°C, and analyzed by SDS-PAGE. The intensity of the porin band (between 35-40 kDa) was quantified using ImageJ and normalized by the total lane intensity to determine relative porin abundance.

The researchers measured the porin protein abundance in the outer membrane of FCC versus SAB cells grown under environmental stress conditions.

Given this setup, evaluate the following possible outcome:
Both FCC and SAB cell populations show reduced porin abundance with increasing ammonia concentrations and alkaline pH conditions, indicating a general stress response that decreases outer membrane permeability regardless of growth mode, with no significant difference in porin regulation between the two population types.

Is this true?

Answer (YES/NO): NO